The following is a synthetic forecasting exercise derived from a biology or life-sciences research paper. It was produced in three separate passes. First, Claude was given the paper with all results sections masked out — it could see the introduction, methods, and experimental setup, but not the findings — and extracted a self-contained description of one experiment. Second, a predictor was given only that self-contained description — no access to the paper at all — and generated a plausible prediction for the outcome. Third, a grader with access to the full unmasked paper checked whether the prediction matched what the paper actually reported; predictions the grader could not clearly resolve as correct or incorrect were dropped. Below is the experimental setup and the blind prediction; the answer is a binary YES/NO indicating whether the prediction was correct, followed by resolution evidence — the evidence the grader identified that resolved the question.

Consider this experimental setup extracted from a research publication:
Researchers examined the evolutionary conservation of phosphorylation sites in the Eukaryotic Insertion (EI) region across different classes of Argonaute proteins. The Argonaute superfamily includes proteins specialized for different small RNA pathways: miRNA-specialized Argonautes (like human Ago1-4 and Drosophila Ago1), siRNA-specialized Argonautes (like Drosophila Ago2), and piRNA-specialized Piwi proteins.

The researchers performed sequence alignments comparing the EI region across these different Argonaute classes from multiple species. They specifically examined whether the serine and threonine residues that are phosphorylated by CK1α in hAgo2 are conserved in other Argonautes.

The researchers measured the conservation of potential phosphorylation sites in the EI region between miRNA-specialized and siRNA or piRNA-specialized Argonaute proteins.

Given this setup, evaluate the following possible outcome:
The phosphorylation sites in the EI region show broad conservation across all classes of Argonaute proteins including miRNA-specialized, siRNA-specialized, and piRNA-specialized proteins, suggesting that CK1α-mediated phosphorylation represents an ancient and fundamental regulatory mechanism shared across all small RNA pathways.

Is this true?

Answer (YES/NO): NO